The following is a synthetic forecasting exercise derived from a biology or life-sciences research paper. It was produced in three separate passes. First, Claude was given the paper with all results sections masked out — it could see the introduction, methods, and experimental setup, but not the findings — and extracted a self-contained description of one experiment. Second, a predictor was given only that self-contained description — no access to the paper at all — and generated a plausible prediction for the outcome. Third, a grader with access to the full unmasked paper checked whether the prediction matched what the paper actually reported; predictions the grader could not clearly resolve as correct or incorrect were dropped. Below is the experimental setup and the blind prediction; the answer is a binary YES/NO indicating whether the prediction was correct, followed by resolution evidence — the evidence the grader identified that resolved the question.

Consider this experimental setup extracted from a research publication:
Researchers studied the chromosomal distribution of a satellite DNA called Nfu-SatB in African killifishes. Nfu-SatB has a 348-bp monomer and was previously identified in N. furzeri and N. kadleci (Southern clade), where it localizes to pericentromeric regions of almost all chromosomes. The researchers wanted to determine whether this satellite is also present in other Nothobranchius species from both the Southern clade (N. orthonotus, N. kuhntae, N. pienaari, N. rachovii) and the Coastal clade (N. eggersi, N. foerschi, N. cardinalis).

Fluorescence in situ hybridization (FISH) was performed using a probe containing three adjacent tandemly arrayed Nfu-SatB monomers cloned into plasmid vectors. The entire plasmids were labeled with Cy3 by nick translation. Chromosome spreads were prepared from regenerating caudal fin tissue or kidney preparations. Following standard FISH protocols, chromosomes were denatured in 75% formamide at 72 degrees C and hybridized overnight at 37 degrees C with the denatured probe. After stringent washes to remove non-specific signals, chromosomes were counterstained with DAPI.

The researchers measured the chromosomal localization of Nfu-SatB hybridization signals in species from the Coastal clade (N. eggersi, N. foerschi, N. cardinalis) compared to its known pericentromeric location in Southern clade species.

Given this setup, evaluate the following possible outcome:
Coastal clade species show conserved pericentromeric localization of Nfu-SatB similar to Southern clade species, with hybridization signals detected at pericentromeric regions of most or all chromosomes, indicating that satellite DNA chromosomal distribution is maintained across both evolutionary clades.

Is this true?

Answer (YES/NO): NO